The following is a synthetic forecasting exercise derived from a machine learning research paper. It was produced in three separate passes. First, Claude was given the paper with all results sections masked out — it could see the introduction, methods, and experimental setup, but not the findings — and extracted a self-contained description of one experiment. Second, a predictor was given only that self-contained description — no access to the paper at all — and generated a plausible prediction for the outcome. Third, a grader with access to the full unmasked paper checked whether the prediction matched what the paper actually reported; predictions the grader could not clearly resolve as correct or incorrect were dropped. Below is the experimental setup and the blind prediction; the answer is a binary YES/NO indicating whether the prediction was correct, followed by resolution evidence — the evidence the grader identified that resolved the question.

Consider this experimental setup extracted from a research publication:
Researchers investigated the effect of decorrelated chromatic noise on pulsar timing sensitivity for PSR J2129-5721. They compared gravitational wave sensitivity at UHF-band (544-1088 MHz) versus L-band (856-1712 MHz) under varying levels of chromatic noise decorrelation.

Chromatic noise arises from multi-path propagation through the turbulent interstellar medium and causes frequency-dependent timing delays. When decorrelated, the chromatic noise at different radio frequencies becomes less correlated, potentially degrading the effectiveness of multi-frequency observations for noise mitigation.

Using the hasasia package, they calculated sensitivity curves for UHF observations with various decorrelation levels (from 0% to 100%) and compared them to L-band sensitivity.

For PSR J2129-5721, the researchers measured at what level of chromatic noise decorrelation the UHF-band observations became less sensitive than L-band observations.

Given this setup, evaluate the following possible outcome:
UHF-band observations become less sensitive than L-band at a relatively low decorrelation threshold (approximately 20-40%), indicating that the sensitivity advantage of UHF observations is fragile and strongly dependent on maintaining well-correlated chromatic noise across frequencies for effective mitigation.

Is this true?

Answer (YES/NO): NO